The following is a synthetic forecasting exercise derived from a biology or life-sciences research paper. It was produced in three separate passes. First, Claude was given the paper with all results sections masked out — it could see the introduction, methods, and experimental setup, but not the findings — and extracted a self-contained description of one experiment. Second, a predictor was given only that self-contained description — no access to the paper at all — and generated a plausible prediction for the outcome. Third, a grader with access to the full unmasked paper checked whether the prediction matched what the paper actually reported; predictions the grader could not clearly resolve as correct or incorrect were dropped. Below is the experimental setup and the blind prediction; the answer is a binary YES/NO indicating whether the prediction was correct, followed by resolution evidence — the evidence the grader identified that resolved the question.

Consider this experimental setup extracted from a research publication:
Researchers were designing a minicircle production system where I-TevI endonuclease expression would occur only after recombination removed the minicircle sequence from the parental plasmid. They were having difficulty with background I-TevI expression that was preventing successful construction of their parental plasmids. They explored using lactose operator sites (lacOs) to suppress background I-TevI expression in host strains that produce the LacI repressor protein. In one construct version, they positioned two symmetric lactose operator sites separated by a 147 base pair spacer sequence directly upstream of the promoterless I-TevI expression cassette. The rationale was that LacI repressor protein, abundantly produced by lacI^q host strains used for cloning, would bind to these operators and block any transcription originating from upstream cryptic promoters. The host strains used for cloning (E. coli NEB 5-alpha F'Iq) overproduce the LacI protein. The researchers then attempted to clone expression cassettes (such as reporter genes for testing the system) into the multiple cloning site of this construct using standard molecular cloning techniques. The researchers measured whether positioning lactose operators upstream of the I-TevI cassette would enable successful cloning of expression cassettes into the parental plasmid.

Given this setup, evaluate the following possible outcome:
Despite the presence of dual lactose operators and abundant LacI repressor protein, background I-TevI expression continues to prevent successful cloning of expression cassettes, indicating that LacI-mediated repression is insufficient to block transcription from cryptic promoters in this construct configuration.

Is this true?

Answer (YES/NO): YES